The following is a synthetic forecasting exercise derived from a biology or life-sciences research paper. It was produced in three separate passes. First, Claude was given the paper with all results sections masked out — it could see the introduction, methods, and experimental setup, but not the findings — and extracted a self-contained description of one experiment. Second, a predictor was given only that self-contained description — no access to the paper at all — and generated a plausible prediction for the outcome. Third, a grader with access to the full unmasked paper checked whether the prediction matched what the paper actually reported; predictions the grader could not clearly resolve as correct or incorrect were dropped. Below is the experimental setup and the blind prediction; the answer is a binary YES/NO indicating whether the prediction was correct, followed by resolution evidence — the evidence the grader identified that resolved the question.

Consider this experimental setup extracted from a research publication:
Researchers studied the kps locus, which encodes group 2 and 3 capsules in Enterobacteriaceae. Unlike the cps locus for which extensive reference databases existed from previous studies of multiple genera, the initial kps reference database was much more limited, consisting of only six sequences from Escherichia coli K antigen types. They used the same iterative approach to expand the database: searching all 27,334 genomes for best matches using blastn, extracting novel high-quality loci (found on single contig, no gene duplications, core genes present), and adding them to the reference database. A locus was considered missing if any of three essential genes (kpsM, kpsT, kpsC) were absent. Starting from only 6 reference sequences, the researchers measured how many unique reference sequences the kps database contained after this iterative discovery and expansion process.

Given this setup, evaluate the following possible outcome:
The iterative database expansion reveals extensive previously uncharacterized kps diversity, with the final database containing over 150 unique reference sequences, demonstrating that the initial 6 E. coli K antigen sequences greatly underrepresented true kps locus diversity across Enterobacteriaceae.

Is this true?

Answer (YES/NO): NO